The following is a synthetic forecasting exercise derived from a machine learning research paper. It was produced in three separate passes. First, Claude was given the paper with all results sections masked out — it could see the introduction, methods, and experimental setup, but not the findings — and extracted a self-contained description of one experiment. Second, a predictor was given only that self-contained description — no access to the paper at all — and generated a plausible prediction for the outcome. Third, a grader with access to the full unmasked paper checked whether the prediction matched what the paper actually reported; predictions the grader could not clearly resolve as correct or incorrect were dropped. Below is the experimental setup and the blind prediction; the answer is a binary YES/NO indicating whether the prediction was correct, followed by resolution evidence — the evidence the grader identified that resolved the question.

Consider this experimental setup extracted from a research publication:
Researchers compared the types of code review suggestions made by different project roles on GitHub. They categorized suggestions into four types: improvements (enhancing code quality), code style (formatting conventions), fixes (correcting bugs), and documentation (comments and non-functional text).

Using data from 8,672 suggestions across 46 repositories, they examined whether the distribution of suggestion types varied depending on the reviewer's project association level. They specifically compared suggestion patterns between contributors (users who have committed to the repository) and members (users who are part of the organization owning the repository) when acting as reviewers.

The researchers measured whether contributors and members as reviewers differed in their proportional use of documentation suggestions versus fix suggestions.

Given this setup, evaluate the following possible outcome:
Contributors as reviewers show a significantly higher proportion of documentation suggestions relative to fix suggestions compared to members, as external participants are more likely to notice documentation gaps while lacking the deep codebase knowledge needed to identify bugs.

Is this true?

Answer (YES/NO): NO